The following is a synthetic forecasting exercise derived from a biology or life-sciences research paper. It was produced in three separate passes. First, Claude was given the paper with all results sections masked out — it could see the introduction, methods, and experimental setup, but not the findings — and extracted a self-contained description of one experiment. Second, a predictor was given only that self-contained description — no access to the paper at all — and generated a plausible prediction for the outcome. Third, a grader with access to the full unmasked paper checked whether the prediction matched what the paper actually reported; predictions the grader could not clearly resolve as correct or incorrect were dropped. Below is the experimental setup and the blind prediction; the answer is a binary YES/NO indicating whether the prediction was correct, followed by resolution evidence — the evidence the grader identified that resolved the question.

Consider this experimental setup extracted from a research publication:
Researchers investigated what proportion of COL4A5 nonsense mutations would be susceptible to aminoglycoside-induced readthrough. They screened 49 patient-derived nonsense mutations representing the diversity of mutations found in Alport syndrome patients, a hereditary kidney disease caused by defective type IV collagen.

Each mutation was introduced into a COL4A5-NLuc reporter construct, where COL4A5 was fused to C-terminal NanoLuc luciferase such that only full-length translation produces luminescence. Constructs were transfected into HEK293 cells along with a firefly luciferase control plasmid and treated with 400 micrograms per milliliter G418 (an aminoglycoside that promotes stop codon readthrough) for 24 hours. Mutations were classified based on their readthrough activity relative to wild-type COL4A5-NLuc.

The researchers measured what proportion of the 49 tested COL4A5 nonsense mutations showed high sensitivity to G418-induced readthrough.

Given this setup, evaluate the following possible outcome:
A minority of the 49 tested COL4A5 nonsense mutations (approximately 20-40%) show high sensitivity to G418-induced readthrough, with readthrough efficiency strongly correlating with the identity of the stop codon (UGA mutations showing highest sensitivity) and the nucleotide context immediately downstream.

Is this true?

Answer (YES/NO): NO